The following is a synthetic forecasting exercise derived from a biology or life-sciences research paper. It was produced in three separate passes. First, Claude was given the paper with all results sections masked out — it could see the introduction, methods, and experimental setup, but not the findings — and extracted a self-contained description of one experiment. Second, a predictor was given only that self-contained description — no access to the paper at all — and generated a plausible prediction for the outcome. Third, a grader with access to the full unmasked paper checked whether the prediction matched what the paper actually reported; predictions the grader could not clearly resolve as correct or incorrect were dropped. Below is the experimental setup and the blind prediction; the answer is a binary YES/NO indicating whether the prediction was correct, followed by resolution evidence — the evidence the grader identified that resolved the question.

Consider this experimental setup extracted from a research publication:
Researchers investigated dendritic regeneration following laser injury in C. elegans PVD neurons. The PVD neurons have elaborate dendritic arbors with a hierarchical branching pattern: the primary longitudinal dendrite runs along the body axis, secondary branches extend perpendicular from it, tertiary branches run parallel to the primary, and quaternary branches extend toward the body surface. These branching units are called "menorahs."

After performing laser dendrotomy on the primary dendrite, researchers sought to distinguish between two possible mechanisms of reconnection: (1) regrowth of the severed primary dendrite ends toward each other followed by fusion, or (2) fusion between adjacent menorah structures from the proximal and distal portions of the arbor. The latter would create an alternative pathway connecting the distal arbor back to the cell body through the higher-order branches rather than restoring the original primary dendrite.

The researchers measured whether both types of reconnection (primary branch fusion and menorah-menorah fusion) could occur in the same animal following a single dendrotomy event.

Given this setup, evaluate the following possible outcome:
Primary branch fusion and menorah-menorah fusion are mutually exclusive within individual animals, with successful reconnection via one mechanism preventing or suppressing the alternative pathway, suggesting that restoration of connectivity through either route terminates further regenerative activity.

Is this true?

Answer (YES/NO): NO